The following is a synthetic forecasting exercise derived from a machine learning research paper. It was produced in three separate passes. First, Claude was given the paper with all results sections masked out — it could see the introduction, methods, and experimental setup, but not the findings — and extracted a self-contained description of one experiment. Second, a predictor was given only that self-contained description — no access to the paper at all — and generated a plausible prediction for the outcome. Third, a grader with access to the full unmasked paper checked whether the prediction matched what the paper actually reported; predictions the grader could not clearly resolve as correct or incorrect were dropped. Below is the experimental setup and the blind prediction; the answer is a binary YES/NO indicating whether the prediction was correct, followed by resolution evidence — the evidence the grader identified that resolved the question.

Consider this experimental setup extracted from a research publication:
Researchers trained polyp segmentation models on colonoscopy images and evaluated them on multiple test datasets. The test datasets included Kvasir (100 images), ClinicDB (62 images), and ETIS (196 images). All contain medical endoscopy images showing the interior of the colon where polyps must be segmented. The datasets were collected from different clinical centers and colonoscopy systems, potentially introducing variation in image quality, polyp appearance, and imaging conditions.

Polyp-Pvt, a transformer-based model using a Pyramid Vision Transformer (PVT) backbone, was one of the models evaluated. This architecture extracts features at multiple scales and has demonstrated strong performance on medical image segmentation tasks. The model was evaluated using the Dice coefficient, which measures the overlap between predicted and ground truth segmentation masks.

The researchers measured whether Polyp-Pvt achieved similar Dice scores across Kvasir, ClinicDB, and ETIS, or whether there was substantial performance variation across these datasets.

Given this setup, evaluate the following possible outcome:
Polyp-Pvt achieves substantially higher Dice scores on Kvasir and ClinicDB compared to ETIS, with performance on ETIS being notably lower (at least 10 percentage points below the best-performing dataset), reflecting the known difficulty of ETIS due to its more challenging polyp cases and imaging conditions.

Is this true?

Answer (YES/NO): YES